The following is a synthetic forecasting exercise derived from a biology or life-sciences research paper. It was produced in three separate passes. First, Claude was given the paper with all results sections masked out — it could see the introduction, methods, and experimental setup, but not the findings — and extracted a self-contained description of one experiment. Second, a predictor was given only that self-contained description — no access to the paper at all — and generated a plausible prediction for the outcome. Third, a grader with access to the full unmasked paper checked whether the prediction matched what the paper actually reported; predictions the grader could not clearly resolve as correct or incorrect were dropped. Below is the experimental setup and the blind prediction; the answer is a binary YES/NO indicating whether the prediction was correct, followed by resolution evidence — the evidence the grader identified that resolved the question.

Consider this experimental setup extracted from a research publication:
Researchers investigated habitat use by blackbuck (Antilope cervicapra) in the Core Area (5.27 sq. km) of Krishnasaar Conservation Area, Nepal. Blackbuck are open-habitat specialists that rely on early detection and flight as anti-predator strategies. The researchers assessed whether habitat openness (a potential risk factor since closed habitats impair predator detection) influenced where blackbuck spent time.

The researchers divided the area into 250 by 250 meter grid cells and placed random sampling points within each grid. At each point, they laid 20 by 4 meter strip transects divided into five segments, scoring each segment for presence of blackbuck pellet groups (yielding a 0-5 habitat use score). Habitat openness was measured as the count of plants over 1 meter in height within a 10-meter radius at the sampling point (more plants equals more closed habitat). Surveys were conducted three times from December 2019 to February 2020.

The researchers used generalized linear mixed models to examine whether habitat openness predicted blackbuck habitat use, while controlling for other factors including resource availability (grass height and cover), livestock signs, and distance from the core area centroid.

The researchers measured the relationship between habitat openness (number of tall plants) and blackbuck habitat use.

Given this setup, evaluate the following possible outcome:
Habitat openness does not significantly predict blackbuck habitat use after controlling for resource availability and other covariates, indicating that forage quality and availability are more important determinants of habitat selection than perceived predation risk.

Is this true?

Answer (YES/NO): NO